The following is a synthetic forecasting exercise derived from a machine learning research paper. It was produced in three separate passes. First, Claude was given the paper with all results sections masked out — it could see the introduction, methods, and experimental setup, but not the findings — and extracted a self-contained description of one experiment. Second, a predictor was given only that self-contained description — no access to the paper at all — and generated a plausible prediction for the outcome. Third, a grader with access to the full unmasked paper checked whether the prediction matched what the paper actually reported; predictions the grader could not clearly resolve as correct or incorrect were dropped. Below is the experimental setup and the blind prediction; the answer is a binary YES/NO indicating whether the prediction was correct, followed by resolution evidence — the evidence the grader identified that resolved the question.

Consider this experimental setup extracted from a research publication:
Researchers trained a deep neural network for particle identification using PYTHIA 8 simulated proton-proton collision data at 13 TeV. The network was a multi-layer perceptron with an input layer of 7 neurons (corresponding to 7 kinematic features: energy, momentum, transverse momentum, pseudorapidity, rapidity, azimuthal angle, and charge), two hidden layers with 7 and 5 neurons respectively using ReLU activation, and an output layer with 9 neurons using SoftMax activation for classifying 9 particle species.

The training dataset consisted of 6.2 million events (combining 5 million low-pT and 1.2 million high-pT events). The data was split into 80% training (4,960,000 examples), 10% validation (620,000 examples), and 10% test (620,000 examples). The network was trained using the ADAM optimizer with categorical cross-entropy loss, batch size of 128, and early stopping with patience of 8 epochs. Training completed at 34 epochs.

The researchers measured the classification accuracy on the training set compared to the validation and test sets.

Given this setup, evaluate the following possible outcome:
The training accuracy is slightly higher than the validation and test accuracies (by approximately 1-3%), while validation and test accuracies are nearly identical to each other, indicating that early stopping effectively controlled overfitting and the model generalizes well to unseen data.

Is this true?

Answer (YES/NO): NO